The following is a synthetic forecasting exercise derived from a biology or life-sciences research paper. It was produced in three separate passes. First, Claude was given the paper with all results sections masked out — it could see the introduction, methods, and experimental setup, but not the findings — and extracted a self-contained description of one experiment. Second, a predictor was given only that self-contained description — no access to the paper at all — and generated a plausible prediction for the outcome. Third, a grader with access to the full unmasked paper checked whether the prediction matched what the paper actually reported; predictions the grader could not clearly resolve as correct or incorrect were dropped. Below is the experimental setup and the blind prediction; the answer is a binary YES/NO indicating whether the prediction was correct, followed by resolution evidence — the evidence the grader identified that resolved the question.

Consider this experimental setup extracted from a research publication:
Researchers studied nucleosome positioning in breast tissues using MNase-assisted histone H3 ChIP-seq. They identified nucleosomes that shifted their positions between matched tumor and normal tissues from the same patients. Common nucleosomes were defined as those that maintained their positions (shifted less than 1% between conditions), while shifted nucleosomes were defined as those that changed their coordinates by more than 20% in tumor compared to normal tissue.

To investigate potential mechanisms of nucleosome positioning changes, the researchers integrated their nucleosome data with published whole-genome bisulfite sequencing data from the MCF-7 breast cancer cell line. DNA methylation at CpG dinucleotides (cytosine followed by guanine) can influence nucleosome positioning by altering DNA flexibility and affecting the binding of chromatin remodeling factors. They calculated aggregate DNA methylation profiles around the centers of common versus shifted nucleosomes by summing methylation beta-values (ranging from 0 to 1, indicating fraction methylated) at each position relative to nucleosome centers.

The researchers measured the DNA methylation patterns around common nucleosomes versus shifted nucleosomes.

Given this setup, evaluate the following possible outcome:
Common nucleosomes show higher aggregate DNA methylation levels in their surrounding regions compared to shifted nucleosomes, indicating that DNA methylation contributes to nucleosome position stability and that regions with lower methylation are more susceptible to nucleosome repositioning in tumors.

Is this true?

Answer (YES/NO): YES